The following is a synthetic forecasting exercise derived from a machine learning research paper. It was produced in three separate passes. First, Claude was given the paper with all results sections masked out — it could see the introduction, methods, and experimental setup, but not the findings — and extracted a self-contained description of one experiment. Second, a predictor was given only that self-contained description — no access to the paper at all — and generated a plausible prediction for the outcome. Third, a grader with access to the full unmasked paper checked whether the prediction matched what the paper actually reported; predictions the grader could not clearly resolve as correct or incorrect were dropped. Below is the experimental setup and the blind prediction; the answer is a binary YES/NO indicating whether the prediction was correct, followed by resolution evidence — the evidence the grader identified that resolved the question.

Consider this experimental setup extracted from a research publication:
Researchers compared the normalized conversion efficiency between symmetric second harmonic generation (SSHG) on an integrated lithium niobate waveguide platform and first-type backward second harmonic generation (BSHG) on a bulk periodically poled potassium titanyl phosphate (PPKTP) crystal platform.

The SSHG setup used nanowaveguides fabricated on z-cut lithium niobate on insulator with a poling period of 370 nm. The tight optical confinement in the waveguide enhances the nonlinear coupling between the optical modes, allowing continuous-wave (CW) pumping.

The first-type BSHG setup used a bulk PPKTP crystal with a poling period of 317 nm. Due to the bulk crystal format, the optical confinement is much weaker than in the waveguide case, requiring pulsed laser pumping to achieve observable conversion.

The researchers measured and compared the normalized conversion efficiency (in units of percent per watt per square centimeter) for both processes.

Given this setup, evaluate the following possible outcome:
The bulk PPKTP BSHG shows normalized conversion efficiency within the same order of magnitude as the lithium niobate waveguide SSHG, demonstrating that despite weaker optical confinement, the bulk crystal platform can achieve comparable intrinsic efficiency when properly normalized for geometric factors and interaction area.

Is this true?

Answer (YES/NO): NO